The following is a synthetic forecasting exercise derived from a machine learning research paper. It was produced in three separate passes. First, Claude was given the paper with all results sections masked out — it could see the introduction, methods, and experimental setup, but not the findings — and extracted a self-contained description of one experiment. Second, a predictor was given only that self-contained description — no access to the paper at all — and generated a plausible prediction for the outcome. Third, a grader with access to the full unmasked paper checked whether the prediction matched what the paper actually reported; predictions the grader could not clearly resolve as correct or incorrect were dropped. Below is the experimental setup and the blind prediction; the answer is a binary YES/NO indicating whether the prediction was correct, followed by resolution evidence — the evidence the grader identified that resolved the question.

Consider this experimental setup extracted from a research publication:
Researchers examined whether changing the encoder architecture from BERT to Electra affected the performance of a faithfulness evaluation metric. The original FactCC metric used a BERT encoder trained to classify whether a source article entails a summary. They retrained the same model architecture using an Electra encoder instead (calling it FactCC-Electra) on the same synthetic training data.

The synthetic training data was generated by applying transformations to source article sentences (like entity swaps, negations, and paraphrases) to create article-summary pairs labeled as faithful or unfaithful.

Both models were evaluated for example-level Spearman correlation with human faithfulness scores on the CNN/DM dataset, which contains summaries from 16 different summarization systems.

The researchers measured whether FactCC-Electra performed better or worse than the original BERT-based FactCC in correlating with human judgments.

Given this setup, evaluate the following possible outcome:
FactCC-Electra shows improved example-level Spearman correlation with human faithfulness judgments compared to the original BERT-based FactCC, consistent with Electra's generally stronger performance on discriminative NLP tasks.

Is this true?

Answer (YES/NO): NO